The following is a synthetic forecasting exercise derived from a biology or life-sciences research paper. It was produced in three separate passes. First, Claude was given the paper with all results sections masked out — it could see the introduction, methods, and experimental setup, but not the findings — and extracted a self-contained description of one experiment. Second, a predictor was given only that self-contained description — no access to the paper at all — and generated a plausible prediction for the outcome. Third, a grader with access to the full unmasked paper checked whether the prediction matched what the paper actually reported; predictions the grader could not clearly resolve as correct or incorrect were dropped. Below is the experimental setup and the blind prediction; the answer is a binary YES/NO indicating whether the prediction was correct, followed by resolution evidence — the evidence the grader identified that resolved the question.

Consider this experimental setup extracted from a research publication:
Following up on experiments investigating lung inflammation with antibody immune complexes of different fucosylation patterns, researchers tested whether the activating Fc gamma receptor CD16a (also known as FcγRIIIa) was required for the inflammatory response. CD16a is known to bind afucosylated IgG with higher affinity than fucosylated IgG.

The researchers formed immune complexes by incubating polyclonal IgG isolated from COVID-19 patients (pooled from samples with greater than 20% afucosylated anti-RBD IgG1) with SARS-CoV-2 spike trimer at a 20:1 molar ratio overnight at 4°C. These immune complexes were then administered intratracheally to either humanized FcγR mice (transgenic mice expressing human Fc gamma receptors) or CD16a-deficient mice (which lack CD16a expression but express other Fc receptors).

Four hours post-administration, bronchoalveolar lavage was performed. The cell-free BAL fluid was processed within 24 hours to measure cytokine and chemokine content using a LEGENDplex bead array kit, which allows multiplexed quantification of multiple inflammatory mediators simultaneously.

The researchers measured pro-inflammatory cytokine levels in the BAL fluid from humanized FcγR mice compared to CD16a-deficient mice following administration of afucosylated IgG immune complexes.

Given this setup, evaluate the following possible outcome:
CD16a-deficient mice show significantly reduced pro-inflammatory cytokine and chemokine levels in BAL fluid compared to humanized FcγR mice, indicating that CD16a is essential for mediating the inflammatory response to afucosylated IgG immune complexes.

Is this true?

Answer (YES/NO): YES